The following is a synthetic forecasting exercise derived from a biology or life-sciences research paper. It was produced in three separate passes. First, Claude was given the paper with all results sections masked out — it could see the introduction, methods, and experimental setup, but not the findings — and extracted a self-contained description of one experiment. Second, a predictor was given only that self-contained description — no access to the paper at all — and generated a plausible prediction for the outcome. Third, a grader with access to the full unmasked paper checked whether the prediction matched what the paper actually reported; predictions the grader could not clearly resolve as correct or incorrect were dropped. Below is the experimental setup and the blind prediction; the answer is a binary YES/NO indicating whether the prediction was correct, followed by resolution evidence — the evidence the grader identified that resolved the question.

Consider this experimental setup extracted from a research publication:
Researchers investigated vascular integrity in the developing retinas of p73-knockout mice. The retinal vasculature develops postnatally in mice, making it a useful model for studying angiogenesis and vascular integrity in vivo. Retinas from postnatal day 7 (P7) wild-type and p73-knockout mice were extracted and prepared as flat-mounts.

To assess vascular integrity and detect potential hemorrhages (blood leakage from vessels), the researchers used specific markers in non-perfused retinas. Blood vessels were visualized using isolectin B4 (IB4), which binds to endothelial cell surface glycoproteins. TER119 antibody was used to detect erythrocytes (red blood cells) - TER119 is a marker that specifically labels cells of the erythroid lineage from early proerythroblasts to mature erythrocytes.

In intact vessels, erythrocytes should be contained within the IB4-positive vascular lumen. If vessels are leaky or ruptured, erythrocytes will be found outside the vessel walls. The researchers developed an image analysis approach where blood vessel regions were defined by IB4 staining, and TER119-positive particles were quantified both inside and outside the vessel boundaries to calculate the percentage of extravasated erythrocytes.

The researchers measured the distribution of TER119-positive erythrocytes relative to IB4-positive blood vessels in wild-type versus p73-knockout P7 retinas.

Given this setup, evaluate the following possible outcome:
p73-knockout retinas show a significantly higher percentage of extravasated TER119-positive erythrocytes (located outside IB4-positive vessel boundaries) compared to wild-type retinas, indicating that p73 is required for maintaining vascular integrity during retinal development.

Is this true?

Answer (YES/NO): YES